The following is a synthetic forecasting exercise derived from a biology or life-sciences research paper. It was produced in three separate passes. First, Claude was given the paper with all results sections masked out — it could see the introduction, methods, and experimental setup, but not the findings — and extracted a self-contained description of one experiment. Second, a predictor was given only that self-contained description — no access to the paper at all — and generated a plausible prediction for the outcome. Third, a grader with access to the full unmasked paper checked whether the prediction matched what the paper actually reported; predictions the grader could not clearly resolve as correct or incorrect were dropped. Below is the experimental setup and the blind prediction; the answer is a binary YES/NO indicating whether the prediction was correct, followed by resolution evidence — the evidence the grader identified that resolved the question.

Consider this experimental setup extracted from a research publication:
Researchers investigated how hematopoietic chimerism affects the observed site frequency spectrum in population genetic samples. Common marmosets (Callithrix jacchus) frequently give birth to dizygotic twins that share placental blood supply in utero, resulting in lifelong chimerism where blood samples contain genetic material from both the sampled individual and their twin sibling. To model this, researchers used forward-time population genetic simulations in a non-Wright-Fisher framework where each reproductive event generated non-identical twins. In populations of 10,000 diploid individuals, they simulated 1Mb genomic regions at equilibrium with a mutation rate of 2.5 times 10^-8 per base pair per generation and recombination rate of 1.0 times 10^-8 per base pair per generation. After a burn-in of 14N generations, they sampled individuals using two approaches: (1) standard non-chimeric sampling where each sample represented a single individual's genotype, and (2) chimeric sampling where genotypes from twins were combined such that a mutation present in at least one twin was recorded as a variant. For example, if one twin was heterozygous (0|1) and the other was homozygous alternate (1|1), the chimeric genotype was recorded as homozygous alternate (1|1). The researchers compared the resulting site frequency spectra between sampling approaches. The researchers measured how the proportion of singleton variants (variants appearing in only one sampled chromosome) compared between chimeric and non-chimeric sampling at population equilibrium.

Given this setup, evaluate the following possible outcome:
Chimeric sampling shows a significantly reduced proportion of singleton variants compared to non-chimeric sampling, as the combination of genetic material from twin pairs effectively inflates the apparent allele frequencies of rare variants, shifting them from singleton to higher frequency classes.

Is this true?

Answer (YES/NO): YES